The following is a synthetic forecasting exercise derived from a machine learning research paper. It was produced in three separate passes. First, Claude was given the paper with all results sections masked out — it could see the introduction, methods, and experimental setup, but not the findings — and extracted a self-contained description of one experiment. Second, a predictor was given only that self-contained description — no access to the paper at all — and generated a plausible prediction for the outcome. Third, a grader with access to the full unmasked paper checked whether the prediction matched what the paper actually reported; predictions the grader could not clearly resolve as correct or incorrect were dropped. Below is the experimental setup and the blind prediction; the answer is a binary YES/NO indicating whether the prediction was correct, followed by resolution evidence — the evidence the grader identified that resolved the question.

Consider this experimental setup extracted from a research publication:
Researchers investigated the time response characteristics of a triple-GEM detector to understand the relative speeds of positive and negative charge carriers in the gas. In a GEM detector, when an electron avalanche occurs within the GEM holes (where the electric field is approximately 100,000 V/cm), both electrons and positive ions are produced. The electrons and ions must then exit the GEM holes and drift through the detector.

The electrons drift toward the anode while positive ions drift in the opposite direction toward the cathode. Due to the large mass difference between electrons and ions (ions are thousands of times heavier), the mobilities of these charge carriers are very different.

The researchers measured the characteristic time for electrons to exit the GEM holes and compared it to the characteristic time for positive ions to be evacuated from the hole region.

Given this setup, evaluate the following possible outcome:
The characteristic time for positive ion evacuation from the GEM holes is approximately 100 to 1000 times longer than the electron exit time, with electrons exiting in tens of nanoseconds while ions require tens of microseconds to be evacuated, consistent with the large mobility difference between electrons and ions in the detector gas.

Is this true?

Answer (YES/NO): NO